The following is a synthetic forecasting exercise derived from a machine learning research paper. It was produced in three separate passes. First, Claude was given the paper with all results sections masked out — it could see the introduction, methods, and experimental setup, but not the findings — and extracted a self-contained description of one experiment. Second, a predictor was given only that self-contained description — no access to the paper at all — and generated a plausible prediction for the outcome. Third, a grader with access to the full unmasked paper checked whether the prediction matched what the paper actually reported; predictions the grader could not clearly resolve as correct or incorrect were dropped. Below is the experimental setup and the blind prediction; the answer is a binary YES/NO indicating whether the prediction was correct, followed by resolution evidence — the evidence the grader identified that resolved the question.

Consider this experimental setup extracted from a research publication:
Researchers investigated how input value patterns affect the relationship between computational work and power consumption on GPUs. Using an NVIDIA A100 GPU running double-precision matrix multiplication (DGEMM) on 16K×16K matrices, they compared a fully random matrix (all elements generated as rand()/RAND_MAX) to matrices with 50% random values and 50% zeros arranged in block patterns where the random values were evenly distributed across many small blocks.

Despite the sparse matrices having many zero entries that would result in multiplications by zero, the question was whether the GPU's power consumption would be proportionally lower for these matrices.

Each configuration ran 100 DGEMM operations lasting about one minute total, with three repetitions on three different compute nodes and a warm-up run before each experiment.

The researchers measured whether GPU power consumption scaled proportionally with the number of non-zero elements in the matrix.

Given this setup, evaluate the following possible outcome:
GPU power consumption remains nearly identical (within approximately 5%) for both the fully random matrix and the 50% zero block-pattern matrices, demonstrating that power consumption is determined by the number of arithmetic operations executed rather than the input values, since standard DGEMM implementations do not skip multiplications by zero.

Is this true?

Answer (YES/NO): NO